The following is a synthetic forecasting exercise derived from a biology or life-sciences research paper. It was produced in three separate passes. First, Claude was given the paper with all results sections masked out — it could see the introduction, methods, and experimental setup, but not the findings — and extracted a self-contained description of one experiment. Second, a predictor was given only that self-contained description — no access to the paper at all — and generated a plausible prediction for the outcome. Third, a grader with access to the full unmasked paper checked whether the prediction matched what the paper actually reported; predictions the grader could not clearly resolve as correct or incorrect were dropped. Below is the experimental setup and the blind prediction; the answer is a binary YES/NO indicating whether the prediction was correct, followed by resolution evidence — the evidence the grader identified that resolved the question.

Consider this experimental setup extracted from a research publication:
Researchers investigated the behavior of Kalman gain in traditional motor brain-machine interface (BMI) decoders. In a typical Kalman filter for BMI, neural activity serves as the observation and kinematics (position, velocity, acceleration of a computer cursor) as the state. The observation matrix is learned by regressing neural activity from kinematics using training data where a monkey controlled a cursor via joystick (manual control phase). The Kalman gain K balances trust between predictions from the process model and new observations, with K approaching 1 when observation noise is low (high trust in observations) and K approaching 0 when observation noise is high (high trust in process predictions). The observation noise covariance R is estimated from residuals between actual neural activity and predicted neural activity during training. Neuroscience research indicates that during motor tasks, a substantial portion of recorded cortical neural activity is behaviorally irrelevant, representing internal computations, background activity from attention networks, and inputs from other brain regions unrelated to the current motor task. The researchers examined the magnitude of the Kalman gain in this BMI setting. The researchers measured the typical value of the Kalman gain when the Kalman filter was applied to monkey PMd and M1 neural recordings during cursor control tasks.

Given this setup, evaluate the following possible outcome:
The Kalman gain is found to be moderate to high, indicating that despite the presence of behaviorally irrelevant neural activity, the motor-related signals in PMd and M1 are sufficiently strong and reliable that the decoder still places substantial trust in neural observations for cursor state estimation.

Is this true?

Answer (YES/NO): NO